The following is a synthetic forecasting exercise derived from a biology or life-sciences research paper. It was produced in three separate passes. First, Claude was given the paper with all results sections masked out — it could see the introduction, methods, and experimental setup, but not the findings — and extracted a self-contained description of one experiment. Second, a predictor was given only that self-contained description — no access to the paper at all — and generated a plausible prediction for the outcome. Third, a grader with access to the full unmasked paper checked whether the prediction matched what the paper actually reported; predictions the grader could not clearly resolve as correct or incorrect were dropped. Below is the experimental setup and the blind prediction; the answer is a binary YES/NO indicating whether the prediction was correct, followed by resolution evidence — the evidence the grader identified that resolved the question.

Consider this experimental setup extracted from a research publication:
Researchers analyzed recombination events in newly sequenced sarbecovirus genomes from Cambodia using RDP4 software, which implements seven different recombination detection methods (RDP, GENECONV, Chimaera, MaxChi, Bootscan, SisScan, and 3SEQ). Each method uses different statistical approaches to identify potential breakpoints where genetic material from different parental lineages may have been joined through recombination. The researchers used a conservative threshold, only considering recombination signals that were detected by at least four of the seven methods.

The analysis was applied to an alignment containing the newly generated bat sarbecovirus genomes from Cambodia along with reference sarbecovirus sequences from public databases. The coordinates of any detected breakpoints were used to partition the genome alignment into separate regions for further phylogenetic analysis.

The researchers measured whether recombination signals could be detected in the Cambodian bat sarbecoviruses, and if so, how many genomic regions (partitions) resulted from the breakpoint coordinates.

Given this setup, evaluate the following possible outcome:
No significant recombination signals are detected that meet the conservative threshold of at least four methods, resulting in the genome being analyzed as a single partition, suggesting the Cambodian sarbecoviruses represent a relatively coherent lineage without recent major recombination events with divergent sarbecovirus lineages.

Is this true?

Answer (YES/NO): NO